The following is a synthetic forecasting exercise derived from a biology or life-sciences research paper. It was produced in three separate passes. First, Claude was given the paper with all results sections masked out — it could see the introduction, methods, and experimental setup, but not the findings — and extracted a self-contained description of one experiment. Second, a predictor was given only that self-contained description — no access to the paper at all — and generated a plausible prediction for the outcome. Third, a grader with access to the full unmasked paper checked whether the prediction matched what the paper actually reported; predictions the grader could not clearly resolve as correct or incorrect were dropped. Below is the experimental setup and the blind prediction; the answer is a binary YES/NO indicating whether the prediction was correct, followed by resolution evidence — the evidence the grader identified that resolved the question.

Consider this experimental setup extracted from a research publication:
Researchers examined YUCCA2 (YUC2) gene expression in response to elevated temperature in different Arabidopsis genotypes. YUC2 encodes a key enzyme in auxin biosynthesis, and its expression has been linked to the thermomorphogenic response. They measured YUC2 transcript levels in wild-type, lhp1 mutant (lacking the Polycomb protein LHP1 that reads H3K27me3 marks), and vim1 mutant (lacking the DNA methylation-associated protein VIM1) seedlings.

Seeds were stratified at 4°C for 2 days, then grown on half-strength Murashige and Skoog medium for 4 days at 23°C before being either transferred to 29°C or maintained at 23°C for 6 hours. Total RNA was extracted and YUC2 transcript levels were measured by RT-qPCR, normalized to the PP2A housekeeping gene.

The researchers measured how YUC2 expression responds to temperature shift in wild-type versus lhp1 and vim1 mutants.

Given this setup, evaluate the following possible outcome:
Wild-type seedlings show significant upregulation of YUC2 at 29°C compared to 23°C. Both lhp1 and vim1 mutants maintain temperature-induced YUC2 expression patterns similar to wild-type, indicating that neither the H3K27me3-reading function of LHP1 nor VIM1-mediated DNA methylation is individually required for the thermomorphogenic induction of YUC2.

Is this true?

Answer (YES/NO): NO